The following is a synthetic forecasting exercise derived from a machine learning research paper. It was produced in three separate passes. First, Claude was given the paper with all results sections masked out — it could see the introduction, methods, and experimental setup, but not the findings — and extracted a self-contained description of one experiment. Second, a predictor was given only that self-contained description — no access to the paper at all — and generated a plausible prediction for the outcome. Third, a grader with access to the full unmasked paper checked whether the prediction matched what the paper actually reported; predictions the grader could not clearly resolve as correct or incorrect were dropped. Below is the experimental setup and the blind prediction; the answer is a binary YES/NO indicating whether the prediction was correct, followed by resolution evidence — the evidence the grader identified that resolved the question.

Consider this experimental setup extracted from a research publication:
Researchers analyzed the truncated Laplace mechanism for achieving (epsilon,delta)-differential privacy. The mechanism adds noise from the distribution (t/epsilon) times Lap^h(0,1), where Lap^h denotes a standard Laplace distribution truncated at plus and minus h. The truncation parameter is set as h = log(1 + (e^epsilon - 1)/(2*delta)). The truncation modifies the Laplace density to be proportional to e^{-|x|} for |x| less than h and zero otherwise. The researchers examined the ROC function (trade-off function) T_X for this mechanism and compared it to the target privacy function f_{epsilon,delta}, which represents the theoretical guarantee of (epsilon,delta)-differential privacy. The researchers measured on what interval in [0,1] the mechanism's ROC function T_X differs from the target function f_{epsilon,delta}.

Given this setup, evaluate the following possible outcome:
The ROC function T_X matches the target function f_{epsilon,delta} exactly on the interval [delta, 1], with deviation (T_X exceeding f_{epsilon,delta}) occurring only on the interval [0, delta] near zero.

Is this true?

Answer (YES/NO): NO